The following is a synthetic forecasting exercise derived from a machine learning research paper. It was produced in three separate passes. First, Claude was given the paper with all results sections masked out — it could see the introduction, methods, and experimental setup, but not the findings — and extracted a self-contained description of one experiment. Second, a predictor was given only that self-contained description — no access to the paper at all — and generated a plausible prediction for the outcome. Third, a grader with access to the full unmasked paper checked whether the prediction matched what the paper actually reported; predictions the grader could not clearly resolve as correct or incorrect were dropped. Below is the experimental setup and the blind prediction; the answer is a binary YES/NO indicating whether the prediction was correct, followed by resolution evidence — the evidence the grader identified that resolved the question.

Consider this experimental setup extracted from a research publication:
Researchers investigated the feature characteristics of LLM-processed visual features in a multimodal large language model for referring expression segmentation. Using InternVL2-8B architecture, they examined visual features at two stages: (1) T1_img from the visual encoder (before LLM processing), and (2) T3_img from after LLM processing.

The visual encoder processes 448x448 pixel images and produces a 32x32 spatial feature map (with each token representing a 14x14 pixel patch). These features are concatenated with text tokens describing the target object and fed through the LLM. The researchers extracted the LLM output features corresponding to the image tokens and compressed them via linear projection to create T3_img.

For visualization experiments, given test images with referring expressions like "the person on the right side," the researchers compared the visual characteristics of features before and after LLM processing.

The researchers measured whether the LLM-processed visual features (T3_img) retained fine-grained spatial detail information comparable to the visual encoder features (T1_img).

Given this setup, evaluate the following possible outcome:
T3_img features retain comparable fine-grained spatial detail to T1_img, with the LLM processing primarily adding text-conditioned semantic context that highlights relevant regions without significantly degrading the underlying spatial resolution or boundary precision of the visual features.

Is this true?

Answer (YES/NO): NO